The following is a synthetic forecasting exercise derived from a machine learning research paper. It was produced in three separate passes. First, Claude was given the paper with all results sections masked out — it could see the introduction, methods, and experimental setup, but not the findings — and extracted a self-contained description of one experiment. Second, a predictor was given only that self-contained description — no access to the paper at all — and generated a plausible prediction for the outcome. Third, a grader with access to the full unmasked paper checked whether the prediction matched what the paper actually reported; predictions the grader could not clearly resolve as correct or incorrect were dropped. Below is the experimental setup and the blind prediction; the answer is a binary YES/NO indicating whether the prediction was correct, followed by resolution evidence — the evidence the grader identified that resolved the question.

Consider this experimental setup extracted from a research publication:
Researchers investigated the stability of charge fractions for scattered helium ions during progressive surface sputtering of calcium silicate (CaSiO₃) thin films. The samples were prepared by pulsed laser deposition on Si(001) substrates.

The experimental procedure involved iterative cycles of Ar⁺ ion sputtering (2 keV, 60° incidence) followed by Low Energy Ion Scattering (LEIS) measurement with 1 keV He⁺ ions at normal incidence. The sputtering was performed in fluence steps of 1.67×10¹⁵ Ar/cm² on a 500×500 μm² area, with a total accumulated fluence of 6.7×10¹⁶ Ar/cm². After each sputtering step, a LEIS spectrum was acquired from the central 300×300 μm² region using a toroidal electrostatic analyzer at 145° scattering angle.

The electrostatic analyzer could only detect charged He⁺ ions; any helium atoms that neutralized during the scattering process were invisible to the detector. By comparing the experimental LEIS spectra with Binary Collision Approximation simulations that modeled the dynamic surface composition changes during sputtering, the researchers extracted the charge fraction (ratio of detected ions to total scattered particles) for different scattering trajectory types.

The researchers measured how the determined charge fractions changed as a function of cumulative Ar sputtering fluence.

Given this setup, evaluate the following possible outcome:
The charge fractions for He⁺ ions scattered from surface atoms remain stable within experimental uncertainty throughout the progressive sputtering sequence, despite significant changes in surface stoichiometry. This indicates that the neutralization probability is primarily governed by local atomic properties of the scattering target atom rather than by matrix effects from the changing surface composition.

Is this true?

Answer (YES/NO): NO